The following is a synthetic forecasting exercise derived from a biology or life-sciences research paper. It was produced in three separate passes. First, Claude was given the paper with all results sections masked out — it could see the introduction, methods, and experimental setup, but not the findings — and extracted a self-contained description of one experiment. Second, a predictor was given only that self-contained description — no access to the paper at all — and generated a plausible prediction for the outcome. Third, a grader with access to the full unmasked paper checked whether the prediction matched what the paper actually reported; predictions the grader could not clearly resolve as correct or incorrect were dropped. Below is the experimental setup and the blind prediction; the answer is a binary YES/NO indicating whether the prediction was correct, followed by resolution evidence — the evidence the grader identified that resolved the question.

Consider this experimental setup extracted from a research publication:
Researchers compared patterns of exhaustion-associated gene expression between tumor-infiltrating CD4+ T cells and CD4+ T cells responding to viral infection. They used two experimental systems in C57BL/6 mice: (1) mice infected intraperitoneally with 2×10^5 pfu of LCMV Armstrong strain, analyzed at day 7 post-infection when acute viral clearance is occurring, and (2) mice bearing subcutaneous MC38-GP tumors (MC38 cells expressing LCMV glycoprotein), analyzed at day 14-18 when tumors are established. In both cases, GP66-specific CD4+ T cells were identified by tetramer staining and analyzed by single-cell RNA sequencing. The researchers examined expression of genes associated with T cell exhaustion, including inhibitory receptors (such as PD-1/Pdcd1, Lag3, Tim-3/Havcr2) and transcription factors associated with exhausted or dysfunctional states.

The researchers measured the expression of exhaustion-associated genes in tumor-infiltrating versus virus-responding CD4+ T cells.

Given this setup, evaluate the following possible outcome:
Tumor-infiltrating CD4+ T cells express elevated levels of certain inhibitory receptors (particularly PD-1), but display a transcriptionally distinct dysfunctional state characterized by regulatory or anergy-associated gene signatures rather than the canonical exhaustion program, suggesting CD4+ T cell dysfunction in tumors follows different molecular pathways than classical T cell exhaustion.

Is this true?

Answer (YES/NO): NO